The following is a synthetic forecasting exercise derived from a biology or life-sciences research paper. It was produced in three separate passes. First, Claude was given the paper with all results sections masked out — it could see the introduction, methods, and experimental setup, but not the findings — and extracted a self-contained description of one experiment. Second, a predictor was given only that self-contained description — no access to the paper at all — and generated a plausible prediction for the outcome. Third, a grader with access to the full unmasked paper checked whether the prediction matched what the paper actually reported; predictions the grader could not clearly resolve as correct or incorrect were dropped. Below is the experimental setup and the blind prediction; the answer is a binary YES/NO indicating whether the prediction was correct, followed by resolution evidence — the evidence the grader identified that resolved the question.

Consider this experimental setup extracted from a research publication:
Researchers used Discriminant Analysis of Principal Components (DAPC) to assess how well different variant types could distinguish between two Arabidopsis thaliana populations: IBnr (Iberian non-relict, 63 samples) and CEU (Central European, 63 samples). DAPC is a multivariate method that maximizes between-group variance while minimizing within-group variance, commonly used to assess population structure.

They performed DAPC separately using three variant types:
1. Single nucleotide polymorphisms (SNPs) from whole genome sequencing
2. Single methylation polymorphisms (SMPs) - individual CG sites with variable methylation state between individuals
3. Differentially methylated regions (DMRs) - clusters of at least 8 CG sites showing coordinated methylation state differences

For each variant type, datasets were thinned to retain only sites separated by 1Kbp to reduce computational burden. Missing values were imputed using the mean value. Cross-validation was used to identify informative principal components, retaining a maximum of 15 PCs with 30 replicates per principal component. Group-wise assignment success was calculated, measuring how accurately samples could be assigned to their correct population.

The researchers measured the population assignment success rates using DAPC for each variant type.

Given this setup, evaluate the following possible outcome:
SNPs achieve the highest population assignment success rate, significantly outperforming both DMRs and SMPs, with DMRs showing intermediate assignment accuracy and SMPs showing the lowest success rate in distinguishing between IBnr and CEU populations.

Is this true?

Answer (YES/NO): NO